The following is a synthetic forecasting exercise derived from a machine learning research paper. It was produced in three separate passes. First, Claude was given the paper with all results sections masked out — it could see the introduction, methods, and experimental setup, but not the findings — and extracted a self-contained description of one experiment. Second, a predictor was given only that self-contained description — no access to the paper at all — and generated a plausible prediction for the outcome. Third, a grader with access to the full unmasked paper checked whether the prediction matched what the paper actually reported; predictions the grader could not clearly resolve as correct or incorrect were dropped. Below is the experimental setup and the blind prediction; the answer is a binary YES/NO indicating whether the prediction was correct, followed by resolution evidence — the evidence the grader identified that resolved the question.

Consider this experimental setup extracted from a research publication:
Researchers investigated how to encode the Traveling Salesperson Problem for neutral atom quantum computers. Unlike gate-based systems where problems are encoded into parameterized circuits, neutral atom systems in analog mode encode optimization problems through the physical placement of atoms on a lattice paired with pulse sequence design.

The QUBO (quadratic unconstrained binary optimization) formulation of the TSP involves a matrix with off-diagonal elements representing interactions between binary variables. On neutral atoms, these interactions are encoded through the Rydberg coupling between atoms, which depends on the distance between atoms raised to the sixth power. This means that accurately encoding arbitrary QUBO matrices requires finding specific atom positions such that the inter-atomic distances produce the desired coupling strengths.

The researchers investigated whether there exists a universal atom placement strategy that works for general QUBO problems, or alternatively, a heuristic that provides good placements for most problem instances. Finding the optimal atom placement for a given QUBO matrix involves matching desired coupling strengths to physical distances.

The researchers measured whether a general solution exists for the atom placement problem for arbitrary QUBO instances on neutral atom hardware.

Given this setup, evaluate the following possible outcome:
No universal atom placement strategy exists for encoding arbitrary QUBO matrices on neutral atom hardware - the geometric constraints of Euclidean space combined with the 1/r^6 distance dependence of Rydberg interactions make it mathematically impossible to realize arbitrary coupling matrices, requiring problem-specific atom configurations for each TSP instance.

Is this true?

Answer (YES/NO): YES